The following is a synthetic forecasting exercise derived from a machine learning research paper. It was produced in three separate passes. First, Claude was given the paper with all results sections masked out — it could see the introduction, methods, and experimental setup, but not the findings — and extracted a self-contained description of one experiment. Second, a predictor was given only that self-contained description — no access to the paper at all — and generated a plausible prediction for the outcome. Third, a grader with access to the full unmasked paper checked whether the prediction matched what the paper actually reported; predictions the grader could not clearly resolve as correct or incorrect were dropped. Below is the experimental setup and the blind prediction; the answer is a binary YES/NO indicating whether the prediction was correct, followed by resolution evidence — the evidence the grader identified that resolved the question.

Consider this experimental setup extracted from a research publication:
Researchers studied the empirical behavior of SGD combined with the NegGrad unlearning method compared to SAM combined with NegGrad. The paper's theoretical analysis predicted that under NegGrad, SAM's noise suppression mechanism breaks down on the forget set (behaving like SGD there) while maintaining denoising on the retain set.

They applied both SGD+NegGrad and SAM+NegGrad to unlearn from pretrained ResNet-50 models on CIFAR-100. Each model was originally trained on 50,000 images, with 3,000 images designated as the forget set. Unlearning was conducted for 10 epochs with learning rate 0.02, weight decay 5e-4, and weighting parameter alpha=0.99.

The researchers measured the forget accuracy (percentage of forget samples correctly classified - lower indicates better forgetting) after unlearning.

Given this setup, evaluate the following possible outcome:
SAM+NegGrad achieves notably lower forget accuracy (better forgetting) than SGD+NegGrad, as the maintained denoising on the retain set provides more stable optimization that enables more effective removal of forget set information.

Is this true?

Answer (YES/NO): NO